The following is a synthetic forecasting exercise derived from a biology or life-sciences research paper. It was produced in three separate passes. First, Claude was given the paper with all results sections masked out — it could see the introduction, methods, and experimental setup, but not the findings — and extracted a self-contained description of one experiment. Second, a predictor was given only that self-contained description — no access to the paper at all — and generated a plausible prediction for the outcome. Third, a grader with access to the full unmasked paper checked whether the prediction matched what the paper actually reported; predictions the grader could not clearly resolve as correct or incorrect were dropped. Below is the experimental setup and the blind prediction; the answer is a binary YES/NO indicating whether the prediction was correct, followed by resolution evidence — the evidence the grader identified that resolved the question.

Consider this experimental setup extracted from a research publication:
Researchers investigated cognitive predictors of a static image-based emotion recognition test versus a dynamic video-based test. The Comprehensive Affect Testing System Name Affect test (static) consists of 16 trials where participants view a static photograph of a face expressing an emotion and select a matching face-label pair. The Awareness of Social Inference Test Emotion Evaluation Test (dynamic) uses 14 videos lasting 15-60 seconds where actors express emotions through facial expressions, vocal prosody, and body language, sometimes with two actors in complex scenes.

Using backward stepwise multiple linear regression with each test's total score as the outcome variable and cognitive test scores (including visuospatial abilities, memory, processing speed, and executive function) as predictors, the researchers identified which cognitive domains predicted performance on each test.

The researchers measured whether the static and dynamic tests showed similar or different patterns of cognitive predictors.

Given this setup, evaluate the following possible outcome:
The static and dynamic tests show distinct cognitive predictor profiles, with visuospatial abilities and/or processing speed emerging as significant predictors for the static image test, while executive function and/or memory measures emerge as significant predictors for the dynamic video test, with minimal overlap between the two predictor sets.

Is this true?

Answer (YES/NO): NO